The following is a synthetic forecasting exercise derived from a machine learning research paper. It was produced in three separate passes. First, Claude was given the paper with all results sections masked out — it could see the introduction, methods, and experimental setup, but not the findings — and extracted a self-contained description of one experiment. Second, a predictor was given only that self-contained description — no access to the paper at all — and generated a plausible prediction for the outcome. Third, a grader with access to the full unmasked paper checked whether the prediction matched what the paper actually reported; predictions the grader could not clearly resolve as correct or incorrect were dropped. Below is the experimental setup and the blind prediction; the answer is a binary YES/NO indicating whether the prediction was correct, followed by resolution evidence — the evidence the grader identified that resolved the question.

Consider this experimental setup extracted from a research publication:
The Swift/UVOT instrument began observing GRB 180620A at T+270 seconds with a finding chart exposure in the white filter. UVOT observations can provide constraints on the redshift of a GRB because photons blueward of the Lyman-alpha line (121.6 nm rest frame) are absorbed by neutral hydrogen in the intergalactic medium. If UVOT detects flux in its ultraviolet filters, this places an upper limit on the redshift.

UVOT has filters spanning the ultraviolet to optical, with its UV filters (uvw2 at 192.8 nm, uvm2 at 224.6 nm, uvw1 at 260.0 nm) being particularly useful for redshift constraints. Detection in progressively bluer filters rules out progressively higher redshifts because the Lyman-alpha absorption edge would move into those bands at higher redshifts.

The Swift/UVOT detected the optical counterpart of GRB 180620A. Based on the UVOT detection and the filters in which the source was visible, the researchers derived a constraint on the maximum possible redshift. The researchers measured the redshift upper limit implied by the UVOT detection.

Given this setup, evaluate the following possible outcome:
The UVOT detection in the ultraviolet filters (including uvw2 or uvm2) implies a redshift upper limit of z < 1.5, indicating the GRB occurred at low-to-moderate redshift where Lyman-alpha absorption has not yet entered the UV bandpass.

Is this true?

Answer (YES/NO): NO